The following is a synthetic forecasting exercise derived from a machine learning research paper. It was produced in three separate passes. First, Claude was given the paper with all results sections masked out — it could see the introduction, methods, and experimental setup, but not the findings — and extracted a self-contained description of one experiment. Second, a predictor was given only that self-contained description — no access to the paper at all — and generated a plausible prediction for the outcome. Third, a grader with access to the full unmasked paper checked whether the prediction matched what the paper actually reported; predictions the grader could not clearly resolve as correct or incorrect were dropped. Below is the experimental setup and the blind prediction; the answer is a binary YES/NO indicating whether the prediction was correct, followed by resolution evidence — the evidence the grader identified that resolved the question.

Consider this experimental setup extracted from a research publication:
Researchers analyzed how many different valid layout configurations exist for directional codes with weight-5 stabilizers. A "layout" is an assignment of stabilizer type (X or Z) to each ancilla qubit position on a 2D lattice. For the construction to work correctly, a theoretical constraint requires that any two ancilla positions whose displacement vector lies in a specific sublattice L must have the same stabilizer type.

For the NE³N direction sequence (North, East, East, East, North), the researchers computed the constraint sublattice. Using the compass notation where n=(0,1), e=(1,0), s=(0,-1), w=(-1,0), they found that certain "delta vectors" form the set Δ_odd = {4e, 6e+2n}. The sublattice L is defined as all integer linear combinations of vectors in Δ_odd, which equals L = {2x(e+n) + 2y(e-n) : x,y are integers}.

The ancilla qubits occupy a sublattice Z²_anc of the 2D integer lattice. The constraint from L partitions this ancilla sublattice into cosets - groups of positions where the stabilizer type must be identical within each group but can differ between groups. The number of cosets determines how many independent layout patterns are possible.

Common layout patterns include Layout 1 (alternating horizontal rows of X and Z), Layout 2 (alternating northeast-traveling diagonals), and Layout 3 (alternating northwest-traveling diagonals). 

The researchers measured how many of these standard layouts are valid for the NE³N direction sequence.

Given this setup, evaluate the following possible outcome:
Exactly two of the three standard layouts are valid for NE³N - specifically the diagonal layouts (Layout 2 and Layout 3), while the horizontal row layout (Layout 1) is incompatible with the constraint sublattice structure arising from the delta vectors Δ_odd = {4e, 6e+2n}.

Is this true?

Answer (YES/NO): NO